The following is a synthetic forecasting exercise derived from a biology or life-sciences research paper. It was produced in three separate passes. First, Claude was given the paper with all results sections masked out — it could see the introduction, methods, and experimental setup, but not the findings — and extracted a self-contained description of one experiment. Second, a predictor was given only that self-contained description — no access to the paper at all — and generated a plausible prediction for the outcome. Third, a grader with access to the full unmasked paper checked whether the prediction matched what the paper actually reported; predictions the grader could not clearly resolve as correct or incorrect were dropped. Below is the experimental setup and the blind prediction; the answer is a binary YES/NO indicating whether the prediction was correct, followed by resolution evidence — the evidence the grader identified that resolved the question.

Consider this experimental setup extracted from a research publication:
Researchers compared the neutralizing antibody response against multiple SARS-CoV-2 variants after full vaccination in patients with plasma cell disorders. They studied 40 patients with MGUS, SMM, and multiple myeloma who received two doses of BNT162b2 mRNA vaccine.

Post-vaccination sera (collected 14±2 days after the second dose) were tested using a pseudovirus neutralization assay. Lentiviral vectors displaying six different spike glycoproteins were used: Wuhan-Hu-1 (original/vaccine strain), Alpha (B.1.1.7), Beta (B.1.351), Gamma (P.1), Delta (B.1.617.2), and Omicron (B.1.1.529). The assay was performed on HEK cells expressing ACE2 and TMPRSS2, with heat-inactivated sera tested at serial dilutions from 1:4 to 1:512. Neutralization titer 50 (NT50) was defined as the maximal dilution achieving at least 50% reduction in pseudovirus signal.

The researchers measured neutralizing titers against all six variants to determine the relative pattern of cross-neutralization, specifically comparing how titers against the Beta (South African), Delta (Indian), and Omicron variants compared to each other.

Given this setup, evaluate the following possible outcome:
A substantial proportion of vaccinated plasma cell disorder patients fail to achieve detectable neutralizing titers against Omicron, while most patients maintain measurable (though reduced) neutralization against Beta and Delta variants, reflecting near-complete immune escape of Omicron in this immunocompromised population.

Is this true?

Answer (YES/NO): YES